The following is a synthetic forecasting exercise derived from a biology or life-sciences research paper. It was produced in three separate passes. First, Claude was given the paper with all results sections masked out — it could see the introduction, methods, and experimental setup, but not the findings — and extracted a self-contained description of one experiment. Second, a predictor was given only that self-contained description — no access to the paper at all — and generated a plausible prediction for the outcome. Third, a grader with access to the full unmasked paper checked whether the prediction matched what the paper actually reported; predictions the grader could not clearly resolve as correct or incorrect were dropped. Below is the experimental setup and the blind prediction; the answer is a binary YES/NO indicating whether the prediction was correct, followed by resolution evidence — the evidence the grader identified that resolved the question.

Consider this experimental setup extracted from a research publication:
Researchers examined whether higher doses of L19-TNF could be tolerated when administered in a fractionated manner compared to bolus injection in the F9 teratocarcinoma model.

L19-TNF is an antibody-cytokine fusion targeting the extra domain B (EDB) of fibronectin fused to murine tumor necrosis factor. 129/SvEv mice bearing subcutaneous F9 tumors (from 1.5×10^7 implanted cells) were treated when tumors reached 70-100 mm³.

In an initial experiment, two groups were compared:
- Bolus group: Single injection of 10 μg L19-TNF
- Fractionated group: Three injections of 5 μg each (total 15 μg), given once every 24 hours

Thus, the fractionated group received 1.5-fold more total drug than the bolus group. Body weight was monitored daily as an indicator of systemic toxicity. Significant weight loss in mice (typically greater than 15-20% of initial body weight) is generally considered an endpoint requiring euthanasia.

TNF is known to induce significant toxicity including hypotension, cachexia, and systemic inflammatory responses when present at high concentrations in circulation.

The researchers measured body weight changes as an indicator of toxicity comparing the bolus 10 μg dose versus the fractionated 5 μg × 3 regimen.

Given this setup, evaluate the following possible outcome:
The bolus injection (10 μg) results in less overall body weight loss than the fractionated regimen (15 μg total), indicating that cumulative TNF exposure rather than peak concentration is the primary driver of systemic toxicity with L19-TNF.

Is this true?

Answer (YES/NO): NO